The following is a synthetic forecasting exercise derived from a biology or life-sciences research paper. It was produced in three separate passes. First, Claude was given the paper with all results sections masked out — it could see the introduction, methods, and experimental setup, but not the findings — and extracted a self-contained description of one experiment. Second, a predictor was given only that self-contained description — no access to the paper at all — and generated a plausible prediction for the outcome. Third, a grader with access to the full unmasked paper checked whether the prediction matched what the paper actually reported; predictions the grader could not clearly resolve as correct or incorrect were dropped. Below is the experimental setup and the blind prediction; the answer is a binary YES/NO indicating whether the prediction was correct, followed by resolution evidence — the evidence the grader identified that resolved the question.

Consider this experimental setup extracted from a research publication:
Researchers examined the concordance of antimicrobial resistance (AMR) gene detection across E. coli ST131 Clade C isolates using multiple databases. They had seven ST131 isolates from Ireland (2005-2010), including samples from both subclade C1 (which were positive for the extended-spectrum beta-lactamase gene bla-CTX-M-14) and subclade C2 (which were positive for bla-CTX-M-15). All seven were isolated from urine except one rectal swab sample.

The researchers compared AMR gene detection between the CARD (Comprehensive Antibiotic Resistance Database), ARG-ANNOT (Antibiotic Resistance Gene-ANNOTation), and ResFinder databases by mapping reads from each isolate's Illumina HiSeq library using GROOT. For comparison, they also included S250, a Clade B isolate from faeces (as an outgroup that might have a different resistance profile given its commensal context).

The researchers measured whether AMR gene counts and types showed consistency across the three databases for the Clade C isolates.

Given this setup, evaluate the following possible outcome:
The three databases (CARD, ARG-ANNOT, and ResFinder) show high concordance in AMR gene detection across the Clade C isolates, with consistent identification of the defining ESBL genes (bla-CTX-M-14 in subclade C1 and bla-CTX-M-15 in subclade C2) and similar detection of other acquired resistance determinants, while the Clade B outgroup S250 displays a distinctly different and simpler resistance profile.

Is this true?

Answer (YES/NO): NO